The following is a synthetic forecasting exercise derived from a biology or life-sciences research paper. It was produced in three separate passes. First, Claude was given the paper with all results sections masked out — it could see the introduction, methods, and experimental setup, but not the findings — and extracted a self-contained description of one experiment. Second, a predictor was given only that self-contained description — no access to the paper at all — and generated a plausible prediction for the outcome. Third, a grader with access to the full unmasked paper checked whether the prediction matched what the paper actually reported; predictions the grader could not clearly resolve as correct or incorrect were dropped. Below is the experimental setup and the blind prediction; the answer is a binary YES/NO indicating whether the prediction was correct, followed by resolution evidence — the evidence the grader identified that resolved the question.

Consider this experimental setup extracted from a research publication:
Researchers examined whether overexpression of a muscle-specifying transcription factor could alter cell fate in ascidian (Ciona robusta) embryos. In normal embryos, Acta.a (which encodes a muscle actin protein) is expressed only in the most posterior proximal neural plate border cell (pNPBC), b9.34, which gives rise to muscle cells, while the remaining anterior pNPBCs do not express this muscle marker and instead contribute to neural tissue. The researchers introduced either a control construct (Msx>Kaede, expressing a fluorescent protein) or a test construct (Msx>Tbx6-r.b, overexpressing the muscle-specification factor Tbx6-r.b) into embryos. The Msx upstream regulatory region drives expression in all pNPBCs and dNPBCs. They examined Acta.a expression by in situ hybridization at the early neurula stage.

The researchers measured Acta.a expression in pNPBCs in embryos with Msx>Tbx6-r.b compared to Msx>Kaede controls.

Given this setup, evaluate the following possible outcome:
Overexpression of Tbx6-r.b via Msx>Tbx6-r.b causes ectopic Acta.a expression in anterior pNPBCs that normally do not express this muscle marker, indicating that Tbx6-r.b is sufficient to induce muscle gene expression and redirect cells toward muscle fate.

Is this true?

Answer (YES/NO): YES